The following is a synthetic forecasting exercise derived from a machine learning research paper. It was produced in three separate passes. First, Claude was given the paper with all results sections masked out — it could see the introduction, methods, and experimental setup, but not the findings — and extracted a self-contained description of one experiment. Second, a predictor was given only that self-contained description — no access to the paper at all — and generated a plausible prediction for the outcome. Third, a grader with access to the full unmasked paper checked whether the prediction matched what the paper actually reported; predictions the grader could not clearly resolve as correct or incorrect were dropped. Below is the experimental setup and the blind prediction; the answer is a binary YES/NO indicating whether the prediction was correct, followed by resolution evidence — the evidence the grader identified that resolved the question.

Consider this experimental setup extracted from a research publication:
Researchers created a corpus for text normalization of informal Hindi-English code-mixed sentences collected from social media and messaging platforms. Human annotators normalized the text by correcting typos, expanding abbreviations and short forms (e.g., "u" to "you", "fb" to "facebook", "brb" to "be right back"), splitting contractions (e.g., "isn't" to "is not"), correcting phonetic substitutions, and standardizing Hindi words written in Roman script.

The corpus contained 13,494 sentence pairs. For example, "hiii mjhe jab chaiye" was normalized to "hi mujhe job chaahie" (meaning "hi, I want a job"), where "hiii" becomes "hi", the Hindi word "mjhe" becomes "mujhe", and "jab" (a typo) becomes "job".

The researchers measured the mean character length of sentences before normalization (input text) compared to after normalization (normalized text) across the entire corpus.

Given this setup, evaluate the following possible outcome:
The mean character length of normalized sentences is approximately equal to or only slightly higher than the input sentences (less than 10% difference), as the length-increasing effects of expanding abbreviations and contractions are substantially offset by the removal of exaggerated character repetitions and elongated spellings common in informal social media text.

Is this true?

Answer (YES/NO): NO